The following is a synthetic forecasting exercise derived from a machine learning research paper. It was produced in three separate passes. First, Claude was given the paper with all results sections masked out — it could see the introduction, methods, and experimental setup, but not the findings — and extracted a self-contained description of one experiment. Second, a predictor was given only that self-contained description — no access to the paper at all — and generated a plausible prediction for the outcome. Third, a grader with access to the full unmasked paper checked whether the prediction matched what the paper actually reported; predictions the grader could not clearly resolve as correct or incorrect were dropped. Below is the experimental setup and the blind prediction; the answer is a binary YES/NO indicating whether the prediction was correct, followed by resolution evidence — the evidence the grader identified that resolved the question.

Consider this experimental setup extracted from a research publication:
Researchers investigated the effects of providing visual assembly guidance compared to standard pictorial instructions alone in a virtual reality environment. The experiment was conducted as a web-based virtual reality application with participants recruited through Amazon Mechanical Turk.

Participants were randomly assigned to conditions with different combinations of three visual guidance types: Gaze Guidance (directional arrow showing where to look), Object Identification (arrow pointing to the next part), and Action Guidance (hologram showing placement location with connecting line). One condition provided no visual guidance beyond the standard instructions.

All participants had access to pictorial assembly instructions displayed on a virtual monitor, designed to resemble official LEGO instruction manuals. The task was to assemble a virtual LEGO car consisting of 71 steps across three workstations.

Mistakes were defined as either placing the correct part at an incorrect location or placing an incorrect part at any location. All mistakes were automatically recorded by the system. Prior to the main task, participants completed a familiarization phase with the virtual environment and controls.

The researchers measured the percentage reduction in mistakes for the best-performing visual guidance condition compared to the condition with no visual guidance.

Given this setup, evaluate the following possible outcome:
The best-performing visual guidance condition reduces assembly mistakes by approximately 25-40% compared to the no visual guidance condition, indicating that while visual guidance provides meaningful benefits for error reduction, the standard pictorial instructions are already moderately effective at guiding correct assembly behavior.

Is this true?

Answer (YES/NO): NO